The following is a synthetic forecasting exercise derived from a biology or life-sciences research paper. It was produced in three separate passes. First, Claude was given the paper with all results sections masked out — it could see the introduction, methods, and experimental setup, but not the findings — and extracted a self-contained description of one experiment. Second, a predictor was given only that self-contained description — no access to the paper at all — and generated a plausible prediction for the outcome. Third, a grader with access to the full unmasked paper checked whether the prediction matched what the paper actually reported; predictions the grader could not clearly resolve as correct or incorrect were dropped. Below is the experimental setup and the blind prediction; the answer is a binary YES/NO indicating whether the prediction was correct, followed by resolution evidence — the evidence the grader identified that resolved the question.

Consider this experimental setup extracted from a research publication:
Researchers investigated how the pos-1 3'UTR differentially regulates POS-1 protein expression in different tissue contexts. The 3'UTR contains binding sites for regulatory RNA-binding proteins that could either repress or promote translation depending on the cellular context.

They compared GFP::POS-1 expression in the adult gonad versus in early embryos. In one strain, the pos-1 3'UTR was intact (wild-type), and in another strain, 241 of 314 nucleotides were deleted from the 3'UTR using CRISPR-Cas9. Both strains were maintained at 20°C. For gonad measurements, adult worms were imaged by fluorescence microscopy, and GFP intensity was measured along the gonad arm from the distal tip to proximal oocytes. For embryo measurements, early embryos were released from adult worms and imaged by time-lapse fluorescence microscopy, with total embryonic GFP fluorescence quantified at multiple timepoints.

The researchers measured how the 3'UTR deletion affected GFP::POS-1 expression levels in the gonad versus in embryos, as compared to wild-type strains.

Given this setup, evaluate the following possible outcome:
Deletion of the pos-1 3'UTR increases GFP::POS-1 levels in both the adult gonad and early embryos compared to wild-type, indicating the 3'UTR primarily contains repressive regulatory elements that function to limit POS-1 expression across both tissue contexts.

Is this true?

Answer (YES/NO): NO